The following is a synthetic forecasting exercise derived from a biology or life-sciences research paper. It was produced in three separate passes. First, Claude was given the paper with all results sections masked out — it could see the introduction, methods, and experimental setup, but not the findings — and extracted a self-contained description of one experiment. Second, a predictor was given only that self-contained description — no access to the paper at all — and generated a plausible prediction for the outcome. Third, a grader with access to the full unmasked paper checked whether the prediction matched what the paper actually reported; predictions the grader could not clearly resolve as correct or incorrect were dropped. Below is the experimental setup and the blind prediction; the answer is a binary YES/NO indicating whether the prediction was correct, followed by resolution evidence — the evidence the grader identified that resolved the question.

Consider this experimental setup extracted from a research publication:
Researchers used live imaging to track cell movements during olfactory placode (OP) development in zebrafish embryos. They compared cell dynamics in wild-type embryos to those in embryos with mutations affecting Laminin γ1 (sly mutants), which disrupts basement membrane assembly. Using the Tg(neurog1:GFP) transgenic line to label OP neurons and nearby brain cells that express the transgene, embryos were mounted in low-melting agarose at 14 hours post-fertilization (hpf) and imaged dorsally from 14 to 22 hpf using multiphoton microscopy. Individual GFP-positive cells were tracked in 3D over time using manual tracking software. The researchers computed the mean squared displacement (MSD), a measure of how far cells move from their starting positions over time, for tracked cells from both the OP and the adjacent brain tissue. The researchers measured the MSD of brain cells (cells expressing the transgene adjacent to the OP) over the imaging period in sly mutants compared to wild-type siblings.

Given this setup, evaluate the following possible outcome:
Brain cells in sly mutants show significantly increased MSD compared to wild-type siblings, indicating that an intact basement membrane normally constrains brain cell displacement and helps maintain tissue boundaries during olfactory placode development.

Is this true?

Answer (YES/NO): NO